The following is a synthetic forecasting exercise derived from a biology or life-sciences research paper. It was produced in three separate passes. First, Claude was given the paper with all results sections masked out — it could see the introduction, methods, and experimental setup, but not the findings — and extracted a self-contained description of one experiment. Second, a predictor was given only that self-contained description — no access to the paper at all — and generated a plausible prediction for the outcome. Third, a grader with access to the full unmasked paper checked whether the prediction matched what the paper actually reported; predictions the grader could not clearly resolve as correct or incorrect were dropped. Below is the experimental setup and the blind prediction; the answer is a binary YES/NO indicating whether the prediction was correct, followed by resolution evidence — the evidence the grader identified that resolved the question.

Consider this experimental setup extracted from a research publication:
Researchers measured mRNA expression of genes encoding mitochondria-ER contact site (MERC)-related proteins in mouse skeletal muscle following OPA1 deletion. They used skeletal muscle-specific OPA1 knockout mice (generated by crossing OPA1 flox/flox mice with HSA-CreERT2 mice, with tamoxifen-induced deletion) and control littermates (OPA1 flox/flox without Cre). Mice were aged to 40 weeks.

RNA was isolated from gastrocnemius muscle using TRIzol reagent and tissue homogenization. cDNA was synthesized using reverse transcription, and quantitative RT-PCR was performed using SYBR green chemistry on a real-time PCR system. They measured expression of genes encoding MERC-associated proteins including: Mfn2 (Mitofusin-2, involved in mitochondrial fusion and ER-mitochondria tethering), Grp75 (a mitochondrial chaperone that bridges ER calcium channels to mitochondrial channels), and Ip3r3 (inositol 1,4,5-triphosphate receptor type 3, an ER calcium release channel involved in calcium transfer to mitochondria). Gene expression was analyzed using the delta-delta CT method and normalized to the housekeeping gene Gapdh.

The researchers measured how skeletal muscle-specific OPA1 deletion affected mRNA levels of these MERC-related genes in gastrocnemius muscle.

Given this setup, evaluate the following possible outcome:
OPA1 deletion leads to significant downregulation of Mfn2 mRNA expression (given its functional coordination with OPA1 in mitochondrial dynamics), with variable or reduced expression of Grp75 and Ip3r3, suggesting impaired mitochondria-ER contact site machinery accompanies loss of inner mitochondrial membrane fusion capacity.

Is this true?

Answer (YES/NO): NO